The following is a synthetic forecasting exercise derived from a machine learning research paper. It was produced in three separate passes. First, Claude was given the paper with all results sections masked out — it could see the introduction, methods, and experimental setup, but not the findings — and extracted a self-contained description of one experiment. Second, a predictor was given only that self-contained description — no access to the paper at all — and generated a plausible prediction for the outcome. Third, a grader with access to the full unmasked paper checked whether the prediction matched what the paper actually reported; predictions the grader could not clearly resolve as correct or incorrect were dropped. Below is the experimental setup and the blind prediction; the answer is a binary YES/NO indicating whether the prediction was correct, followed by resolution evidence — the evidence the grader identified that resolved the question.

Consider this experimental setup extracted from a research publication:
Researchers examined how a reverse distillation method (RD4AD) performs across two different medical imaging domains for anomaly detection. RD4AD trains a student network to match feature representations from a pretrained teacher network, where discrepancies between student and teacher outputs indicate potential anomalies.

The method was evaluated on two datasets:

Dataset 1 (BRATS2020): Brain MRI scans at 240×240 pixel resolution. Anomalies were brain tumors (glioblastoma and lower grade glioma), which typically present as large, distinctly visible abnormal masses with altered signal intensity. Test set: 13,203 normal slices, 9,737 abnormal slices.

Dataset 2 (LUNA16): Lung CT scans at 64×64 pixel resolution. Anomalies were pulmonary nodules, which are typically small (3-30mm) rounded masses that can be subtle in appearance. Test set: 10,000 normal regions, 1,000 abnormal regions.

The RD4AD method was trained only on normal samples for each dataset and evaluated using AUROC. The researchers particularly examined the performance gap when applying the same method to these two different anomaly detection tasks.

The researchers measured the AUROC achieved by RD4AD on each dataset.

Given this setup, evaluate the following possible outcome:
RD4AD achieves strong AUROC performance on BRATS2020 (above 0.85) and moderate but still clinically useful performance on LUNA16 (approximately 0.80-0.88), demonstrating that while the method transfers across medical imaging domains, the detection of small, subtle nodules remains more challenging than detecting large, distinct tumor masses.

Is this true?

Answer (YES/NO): NO